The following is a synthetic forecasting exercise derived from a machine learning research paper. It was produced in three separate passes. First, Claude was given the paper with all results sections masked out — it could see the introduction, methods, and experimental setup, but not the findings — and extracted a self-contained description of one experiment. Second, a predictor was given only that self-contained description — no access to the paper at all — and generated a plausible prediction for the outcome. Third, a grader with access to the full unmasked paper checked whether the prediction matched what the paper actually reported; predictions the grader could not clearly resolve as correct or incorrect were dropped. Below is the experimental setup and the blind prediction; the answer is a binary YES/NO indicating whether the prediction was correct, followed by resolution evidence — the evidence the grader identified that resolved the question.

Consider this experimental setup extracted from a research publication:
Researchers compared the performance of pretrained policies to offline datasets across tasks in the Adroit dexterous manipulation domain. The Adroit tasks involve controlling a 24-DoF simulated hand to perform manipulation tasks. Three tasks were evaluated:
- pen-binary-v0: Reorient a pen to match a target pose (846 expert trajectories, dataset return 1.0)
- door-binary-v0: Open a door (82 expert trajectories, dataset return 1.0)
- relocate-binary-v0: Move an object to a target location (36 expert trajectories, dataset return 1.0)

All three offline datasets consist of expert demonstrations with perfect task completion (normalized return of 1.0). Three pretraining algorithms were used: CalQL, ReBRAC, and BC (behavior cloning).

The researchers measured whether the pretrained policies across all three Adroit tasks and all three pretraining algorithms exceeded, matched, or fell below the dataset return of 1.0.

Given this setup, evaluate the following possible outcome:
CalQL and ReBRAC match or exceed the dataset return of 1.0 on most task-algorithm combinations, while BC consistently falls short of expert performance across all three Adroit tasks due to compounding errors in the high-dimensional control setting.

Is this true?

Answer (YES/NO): NO